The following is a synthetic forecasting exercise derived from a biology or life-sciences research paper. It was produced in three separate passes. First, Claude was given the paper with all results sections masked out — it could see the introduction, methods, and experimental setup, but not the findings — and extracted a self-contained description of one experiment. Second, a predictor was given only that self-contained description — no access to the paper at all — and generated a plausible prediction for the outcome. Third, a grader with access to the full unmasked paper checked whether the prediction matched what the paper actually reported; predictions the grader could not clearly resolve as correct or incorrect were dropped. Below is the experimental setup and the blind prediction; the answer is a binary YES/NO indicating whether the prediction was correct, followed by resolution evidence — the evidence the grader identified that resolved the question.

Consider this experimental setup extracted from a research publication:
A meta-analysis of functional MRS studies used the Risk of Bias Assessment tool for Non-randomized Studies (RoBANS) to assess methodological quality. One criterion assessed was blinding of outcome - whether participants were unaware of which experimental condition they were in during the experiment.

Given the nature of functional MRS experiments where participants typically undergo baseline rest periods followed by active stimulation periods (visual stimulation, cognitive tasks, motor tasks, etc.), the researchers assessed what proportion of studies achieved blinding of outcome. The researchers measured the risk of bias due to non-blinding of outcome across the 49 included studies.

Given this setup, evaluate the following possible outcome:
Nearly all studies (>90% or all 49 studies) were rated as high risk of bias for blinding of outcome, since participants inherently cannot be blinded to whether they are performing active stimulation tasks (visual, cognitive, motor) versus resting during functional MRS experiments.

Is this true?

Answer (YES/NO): YES